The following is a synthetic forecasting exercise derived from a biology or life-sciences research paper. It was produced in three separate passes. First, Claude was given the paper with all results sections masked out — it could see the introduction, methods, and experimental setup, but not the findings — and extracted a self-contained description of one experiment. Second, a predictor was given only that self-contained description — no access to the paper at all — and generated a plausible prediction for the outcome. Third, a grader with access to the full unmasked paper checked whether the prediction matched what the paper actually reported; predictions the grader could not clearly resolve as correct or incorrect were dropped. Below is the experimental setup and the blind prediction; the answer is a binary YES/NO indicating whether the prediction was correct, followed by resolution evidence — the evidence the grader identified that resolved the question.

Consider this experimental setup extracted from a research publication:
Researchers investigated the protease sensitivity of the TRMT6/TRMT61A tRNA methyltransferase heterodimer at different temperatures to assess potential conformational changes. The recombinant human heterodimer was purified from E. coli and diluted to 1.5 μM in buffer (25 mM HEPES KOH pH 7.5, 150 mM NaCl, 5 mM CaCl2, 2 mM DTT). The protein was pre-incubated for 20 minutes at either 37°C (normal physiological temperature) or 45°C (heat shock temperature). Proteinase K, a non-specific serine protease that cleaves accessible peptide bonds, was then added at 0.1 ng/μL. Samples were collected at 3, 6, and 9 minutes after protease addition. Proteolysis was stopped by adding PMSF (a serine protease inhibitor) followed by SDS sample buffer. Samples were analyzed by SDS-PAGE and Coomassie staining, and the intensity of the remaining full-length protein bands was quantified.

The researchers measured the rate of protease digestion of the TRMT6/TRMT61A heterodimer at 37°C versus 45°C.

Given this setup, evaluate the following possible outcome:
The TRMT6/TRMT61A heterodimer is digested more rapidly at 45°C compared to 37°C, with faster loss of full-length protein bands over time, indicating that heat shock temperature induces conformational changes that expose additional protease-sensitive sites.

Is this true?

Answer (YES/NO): NO